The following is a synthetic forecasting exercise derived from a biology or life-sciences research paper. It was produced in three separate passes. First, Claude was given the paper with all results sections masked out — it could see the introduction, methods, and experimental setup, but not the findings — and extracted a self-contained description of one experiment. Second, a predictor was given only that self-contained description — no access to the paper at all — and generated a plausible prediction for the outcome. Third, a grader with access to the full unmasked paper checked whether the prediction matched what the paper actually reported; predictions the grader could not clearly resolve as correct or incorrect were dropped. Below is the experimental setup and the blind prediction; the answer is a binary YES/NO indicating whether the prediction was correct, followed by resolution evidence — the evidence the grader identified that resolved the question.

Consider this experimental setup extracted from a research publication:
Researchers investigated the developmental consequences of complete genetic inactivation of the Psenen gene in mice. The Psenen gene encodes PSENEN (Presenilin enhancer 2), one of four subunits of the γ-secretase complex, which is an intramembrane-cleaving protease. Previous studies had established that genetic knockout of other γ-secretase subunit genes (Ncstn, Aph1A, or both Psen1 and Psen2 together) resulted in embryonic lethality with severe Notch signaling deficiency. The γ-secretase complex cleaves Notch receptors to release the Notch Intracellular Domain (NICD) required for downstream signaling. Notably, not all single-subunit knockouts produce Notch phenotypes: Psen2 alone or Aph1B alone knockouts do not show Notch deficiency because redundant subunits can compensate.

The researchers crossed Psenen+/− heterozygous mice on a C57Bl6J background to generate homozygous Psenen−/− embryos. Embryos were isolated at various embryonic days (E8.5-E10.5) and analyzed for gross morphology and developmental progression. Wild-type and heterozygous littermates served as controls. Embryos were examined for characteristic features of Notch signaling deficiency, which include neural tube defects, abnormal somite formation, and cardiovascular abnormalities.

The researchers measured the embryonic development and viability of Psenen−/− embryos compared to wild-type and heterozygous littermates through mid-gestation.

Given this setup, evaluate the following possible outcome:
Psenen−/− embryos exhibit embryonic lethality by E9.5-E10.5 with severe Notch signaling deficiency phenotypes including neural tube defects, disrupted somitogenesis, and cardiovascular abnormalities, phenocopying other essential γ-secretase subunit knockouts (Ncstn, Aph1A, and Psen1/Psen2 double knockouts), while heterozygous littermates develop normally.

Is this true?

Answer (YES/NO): YES